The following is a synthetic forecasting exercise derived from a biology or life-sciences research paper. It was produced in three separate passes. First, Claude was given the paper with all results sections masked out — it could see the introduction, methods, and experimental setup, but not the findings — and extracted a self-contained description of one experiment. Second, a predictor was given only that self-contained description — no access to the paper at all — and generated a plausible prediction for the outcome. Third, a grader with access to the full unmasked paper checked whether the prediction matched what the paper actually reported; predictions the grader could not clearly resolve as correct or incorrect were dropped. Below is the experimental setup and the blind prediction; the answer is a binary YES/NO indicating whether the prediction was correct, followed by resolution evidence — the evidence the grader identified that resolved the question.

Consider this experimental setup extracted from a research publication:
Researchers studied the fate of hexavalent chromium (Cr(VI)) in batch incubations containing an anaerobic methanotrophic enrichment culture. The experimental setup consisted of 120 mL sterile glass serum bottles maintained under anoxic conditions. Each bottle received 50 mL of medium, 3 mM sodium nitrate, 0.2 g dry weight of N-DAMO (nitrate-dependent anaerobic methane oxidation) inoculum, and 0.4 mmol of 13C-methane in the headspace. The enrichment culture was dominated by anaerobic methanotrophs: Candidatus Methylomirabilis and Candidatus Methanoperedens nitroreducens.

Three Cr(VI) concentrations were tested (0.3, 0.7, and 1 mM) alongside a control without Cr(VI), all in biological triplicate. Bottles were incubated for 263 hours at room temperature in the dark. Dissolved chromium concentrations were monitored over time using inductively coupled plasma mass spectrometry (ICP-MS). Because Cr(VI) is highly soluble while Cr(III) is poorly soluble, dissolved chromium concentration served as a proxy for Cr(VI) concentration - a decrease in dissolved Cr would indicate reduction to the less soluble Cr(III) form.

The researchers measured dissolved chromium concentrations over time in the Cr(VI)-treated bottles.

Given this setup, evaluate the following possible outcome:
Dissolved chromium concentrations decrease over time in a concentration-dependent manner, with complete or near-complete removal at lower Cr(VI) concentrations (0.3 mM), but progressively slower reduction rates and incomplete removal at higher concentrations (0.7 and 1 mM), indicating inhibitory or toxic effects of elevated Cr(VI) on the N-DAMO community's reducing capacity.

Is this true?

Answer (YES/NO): NO